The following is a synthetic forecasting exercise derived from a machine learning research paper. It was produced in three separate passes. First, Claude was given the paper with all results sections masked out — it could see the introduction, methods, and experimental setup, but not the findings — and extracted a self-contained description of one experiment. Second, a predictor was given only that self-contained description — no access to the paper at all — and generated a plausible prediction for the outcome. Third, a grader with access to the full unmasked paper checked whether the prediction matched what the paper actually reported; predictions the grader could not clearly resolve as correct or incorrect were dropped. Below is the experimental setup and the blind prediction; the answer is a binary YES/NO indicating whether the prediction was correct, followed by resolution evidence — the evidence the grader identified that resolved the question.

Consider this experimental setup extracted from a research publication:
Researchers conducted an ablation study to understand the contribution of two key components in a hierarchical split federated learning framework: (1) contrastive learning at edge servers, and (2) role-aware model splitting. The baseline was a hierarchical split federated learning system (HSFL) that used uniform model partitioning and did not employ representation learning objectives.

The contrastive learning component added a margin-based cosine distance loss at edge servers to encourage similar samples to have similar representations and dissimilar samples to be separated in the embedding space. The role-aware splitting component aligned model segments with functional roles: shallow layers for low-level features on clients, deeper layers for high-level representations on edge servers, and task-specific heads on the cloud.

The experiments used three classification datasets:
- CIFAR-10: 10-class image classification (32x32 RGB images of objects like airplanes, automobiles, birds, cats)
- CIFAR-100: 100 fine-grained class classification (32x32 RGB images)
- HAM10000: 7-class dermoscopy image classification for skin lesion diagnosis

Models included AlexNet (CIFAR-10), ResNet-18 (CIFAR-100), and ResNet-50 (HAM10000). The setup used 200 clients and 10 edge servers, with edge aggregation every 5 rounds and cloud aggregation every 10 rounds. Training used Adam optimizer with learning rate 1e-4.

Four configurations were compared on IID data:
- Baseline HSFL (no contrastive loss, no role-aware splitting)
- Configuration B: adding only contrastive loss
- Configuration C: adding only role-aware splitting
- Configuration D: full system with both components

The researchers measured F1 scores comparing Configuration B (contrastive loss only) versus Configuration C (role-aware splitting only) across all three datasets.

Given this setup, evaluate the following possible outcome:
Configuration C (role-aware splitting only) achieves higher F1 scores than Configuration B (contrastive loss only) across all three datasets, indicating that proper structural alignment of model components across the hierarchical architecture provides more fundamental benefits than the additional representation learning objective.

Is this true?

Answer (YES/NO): YES